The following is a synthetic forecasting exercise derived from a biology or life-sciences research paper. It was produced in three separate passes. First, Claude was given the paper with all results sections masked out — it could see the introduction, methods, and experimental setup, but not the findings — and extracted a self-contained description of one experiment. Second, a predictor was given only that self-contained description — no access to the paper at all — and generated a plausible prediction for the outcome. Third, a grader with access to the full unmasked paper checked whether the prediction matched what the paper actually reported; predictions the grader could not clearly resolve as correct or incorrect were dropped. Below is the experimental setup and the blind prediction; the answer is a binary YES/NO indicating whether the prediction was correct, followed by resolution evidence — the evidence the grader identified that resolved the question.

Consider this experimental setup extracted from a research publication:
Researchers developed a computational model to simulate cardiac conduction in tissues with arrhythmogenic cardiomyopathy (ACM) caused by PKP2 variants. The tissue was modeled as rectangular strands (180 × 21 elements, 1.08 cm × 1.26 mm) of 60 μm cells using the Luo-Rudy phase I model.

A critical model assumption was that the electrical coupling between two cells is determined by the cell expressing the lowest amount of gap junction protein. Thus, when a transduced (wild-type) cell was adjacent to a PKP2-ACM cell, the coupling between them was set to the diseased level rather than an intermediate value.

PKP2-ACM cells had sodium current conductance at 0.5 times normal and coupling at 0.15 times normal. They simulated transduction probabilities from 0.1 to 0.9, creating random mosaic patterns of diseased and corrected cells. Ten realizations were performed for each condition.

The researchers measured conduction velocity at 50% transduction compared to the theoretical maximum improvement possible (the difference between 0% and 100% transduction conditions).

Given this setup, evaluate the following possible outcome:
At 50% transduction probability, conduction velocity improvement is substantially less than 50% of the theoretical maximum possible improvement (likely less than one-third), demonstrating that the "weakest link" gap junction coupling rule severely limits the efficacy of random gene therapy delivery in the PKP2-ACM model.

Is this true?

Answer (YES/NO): YES